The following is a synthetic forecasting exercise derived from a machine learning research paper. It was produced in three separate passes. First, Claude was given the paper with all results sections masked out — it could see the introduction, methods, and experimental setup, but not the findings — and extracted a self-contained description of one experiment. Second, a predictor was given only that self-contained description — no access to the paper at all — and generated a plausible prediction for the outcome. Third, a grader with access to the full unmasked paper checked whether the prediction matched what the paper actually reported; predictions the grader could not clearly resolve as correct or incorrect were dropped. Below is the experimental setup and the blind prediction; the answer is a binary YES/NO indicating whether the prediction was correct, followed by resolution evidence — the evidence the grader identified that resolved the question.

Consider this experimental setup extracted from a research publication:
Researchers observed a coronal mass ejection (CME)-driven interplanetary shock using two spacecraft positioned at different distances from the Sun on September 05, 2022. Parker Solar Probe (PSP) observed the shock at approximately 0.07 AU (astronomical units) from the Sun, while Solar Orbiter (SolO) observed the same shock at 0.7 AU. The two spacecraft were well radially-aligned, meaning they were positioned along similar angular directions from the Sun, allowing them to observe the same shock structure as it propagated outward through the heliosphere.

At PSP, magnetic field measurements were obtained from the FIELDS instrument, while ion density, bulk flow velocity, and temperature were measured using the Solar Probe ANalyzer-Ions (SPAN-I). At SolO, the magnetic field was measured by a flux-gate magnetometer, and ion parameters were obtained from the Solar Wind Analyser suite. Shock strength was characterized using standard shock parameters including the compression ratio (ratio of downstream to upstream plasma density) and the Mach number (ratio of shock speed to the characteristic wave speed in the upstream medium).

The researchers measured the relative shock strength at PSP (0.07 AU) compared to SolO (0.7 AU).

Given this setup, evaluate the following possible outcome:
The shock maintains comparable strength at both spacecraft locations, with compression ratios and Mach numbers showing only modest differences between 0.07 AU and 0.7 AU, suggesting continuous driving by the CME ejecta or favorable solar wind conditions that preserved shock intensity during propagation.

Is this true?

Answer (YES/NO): NO